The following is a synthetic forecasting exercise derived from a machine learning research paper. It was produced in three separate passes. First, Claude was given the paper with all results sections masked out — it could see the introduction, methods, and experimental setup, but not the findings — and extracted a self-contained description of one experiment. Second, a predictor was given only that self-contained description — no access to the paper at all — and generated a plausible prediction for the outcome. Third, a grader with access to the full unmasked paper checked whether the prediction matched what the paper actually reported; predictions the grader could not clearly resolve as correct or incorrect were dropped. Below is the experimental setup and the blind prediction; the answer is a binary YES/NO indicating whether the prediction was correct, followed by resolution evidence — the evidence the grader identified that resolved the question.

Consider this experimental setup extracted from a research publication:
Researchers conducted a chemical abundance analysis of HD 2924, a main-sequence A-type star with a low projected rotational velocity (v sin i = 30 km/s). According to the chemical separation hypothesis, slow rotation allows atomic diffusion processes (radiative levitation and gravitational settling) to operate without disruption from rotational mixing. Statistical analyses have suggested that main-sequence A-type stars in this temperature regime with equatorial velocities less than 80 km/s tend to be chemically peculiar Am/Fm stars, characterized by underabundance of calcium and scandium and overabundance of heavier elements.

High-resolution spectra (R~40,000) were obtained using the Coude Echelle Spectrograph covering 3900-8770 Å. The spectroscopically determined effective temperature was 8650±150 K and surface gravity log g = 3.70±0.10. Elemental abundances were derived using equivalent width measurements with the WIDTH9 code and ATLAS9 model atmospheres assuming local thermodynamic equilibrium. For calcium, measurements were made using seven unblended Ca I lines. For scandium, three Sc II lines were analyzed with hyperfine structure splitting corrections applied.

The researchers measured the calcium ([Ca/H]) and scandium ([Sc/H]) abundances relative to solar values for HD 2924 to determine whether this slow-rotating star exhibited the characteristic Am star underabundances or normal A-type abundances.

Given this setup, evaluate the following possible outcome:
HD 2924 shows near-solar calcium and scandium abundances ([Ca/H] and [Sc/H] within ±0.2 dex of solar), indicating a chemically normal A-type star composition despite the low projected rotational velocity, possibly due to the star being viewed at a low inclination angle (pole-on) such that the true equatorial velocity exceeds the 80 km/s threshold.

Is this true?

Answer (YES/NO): YES